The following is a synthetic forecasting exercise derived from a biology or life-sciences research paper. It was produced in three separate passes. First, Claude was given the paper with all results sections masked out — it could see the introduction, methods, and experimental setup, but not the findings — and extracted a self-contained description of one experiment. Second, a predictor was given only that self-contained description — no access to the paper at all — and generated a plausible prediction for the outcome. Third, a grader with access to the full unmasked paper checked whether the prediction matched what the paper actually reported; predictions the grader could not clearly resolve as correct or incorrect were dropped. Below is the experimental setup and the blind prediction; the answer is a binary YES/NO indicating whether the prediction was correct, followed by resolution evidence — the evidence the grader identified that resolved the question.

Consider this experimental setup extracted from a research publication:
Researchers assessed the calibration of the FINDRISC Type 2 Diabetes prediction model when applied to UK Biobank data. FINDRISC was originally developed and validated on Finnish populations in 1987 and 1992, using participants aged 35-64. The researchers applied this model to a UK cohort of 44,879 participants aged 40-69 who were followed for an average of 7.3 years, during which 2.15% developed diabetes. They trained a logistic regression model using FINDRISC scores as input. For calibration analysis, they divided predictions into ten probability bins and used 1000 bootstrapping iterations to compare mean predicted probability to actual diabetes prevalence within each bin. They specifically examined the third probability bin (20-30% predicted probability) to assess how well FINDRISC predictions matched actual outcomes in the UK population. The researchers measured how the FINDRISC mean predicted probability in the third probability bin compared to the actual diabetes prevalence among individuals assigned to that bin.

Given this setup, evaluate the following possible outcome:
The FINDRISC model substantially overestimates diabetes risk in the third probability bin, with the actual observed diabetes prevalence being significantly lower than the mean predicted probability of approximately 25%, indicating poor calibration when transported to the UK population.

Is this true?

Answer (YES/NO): NO